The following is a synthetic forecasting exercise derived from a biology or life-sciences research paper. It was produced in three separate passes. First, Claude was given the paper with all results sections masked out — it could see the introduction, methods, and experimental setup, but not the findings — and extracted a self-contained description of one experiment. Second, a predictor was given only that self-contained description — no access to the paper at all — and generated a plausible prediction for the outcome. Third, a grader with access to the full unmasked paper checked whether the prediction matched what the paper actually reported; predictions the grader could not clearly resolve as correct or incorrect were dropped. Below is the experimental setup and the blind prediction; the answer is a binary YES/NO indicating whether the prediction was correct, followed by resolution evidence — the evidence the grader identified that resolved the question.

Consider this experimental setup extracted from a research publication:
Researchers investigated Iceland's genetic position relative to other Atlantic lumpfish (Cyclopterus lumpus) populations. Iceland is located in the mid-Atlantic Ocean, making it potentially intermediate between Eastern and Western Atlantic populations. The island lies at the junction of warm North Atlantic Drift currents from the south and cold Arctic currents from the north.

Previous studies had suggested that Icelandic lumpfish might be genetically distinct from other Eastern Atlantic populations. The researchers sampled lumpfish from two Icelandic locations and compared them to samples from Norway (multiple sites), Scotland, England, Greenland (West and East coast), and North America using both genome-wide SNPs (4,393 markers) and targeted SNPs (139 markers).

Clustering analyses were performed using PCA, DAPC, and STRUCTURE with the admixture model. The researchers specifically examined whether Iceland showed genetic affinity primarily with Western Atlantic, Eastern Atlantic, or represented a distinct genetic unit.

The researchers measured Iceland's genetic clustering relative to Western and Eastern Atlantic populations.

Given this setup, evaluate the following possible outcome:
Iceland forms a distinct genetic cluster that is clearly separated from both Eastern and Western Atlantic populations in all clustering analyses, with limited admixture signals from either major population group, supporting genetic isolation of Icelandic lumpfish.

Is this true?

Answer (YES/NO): YES